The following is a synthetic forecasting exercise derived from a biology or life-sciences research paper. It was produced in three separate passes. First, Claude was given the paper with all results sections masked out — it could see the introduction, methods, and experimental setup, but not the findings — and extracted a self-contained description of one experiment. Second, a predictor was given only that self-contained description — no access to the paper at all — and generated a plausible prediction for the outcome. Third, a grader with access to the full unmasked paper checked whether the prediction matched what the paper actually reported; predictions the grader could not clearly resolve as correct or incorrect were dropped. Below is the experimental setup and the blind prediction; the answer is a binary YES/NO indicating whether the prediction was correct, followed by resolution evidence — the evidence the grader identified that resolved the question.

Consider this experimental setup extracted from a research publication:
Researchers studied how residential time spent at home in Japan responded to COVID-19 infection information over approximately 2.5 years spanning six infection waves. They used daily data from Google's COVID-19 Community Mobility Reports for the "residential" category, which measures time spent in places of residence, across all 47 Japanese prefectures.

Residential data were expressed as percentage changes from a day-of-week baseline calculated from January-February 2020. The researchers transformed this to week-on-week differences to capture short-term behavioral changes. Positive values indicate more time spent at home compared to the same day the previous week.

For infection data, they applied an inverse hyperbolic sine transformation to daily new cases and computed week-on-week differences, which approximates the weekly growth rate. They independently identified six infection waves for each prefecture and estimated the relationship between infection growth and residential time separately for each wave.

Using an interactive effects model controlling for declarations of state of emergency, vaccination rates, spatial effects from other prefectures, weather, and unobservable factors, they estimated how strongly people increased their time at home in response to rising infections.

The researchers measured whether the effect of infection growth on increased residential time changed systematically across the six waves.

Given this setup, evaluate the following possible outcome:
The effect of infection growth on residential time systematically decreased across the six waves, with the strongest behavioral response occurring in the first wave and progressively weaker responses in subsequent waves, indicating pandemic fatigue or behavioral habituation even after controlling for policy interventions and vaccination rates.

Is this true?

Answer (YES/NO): NO